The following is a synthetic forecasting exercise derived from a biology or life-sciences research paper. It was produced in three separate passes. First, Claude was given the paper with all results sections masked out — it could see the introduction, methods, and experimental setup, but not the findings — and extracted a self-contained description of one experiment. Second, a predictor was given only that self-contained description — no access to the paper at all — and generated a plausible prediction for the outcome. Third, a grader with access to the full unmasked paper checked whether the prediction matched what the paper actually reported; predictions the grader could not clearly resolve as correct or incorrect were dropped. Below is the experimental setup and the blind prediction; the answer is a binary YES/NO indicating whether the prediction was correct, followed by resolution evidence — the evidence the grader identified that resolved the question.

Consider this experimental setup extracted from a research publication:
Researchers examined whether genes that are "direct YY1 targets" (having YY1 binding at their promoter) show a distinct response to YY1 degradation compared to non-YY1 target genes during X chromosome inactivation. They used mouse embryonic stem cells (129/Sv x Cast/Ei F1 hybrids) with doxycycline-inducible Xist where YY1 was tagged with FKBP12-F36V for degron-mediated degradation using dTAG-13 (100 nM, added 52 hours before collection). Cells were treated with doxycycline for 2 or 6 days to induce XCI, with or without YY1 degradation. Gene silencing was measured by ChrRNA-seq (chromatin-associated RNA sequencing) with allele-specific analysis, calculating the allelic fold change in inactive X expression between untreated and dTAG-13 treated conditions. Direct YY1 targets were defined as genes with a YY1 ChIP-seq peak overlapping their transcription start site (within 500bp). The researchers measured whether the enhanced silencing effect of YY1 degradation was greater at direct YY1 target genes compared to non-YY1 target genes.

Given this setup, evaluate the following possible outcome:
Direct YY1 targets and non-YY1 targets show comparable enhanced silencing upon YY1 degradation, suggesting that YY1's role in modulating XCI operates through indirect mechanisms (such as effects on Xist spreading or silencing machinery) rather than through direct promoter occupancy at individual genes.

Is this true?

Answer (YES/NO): NO